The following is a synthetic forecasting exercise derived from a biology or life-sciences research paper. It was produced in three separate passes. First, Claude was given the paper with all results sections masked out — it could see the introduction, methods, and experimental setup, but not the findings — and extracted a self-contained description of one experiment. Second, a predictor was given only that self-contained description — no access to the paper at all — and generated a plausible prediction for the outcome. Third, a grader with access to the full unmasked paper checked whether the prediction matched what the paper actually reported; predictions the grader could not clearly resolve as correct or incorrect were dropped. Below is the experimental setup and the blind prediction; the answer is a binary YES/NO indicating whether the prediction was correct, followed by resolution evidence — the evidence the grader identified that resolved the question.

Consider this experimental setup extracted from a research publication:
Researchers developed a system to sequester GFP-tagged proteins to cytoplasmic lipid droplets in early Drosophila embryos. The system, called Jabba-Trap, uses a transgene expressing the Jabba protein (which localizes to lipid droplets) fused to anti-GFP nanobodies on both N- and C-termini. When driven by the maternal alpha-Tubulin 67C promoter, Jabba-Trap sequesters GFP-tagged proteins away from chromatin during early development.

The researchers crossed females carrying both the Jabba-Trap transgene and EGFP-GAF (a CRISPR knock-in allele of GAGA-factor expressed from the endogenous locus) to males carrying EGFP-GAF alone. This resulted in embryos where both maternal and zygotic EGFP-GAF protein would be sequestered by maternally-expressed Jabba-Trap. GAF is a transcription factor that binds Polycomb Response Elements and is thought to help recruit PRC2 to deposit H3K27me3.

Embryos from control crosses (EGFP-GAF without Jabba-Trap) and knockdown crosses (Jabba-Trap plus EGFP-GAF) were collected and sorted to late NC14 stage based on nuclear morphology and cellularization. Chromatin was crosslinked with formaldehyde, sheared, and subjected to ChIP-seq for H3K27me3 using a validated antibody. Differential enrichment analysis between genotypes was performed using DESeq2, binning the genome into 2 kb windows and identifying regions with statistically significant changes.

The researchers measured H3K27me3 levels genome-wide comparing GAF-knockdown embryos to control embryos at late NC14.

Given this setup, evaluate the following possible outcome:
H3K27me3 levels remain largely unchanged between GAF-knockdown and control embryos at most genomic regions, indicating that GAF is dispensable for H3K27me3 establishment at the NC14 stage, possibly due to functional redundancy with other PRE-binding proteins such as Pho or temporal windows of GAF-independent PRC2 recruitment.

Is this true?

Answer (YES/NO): YES